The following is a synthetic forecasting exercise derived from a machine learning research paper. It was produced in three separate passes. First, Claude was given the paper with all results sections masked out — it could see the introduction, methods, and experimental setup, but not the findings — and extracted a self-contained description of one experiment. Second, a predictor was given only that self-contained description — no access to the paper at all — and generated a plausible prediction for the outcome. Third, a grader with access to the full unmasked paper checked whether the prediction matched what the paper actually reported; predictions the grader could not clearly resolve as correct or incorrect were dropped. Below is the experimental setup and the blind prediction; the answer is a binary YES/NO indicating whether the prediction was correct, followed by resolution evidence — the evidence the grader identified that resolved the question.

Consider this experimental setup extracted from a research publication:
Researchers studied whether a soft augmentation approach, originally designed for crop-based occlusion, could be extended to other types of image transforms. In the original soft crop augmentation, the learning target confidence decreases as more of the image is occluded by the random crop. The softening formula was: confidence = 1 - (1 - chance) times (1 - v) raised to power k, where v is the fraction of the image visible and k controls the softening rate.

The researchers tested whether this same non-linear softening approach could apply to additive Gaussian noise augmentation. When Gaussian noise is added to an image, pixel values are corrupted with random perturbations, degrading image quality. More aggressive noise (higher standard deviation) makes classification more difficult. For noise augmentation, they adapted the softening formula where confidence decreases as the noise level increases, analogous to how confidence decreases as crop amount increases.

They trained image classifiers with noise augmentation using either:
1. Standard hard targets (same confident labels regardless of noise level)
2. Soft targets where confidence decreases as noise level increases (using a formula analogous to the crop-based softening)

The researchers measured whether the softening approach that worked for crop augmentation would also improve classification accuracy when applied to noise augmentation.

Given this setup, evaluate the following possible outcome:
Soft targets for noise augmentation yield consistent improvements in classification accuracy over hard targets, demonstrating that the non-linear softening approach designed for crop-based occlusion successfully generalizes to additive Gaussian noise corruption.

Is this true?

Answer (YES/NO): YES